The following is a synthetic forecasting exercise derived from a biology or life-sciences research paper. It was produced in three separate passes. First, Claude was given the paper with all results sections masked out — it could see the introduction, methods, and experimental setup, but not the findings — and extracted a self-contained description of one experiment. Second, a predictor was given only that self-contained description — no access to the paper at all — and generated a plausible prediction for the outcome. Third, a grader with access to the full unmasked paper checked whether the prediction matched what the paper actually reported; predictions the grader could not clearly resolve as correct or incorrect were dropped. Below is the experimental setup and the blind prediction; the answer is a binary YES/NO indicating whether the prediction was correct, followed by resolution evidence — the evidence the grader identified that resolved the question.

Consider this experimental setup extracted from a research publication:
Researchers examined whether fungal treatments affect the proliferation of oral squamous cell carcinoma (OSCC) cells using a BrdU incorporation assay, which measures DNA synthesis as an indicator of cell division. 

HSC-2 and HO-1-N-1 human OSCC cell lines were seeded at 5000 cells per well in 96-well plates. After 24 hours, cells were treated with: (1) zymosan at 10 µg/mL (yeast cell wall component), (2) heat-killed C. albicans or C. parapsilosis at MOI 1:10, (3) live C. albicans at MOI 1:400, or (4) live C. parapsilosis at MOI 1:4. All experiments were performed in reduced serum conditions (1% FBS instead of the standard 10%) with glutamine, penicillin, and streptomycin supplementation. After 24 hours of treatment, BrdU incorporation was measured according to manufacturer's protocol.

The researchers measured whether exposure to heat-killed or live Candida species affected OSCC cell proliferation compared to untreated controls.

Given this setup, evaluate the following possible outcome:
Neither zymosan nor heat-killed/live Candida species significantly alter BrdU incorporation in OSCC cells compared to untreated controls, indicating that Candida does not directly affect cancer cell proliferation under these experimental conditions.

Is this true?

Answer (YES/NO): YES